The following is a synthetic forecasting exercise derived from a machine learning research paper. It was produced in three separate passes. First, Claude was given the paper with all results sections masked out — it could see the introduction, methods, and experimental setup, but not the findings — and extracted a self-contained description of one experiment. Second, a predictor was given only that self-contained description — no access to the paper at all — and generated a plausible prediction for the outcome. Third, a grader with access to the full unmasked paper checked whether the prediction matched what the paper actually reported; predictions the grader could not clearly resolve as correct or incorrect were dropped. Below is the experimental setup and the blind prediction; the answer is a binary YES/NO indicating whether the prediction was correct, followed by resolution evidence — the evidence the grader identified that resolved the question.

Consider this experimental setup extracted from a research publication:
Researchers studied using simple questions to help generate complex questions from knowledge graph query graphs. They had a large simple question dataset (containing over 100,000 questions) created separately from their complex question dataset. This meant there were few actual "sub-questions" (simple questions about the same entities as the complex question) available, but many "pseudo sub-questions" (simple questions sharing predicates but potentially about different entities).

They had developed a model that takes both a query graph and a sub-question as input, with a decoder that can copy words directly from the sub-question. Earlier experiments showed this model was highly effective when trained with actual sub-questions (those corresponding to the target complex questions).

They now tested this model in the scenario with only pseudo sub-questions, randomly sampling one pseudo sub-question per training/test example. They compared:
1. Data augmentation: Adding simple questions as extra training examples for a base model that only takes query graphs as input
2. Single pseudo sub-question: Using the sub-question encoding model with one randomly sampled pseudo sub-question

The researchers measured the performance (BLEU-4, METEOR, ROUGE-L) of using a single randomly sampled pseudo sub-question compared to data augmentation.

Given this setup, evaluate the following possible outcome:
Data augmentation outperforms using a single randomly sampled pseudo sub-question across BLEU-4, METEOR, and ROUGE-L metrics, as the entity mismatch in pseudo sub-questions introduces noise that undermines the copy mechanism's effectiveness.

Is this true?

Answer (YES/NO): NO